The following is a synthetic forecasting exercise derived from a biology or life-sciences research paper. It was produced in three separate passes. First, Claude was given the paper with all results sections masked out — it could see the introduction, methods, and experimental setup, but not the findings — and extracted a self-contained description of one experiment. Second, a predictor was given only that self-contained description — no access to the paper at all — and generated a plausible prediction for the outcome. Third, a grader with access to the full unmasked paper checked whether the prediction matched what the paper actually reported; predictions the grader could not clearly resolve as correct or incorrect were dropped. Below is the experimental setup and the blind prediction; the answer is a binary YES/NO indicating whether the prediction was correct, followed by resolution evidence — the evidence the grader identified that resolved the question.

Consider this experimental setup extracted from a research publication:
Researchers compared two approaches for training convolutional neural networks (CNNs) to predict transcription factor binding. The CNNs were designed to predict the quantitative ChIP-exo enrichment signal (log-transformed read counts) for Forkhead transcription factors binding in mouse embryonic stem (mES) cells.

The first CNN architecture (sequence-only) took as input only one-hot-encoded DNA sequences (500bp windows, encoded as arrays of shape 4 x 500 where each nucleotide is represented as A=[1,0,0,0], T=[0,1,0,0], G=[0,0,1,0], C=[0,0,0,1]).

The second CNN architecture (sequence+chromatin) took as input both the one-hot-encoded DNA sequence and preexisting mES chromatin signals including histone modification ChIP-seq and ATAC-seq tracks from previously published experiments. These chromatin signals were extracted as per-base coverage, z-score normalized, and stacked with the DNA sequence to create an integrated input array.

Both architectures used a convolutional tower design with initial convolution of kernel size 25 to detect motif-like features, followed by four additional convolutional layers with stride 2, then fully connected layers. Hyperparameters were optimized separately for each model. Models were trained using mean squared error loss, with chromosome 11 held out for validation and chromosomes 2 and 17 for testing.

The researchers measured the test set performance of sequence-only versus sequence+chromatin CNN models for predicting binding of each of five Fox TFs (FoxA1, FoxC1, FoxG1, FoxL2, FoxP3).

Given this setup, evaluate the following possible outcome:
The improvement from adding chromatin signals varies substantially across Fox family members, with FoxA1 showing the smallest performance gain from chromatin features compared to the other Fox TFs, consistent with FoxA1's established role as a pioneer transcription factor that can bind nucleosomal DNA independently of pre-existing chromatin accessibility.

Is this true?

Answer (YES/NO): NO